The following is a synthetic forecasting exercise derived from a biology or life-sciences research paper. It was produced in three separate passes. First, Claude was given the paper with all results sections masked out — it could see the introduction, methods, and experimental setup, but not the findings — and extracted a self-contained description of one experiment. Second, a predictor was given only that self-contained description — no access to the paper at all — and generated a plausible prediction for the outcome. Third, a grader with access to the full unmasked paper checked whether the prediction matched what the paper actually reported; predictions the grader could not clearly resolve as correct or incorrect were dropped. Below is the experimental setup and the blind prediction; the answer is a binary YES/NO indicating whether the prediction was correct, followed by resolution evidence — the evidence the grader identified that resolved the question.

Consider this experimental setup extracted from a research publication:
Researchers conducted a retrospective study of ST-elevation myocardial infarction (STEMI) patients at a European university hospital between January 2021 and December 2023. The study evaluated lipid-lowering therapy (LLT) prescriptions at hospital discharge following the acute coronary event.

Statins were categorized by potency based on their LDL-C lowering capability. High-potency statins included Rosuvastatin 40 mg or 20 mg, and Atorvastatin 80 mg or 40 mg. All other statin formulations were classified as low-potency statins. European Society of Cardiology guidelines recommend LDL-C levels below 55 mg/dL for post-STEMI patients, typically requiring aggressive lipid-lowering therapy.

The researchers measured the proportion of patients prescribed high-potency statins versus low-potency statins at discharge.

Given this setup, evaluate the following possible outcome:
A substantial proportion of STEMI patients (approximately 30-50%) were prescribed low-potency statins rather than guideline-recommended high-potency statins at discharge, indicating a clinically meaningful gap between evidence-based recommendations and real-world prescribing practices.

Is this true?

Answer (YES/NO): NO